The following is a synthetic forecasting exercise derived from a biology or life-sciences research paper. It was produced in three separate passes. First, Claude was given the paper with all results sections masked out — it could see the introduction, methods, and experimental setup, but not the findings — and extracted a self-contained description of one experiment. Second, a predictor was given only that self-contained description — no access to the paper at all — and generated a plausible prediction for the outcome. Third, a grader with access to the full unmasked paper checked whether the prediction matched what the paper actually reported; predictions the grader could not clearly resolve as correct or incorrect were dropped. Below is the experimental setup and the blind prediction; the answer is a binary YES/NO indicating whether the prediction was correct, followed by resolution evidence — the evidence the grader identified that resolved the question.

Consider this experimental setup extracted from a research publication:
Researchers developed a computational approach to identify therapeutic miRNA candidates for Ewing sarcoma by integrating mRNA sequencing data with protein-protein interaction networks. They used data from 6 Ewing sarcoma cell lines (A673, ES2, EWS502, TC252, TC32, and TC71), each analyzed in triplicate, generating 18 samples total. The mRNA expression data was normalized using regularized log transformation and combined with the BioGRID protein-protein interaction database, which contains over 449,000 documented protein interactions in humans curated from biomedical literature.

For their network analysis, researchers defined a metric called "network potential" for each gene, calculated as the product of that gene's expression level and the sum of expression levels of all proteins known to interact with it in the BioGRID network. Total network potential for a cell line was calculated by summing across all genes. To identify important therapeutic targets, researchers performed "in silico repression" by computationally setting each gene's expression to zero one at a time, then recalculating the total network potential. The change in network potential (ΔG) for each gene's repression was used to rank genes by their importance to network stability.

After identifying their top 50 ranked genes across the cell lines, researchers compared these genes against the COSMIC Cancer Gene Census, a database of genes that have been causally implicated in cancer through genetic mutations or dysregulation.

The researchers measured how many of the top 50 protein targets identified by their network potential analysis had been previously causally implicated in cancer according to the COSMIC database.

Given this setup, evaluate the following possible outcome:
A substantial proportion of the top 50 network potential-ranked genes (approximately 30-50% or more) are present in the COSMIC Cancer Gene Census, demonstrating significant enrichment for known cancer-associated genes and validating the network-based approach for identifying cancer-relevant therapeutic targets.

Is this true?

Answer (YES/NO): YES